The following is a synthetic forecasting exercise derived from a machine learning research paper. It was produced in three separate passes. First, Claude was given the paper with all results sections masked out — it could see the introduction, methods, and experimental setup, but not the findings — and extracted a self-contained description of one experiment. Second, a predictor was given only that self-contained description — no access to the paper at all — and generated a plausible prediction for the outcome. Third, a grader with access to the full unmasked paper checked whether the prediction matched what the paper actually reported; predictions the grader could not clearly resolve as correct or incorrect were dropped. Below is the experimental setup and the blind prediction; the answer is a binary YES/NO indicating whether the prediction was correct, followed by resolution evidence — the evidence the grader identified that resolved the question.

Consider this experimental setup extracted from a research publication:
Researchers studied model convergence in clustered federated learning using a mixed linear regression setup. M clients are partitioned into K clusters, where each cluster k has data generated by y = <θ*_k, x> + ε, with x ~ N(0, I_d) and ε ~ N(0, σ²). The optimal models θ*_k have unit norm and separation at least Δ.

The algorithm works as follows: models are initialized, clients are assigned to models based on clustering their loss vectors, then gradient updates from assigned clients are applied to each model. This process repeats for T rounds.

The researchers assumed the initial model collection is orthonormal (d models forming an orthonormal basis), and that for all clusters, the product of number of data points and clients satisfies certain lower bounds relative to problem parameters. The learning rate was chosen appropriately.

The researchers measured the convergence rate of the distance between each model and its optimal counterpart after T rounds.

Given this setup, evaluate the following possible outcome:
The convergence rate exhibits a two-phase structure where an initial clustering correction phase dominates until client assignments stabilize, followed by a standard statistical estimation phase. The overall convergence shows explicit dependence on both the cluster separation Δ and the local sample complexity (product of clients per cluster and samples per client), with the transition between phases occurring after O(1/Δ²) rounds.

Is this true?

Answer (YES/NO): NO